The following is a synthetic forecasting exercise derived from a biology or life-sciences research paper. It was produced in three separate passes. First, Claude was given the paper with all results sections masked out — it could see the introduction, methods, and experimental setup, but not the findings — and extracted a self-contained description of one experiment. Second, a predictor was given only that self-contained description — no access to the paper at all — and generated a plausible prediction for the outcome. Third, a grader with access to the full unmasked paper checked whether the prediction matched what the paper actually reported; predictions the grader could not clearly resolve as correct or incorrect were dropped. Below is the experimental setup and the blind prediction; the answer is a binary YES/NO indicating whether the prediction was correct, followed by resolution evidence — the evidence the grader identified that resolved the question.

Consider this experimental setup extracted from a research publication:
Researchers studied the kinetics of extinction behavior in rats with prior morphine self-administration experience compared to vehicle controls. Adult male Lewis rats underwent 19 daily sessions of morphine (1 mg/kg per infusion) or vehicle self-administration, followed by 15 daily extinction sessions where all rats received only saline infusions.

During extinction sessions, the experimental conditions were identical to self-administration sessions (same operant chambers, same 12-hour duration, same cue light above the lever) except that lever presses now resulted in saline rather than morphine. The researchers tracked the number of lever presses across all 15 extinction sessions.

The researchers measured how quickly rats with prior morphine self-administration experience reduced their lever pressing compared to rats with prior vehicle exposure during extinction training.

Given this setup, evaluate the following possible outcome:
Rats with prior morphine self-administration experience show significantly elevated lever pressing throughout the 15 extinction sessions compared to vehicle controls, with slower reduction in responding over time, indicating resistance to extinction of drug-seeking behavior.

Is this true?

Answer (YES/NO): NO